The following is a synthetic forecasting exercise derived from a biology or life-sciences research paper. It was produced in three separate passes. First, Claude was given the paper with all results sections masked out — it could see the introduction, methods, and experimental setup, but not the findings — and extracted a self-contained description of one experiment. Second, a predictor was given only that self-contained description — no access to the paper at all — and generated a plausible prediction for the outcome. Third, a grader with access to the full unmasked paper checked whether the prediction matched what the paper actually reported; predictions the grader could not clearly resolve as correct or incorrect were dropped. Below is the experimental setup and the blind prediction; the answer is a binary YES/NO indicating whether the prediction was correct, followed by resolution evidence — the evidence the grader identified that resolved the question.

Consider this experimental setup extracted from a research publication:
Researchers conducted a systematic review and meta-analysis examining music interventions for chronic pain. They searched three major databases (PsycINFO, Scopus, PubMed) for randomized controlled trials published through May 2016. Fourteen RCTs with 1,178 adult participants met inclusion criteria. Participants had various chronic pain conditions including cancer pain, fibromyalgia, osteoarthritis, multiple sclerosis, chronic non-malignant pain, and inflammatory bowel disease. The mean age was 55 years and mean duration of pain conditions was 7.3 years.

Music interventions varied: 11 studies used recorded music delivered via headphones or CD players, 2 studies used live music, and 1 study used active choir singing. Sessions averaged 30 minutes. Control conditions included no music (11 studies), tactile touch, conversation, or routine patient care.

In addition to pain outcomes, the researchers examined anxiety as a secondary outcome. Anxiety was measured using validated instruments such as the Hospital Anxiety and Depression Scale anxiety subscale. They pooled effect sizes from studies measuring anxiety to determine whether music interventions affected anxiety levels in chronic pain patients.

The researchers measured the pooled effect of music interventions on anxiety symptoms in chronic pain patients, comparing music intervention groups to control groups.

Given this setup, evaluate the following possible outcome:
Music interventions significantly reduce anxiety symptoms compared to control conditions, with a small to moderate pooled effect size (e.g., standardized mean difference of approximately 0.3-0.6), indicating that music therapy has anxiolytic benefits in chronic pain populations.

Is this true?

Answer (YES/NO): YES